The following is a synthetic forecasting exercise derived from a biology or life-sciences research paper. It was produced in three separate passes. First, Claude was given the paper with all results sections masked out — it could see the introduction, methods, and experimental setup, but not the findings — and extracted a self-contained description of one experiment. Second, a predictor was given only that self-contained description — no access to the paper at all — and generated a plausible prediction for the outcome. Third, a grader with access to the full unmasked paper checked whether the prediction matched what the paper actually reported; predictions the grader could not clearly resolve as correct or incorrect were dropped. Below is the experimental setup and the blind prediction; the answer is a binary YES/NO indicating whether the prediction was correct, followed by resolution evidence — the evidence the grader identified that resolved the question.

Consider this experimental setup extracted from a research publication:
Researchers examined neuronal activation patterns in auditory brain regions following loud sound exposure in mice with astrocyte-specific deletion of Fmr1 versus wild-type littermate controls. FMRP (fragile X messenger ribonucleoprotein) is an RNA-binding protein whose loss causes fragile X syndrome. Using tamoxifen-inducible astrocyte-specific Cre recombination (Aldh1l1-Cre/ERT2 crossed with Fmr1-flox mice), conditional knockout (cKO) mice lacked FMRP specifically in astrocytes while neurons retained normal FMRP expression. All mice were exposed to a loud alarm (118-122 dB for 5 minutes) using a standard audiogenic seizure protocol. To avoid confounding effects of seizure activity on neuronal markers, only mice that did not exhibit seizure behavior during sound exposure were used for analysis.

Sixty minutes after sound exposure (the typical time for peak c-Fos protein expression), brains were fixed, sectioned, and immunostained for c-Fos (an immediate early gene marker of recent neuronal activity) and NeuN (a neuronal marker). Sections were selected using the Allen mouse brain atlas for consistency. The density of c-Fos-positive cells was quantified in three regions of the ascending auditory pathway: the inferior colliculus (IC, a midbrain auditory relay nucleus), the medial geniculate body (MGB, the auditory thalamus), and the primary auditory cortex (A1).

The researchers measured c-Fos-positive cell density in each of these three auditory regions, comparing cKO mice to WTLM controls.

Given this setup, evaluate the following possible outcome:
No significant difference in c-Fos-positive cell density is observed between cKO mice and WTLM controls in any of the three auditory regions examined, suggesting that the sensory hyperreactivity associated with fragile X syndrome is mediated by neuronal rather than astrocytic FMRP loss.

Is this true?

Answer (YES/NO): YES